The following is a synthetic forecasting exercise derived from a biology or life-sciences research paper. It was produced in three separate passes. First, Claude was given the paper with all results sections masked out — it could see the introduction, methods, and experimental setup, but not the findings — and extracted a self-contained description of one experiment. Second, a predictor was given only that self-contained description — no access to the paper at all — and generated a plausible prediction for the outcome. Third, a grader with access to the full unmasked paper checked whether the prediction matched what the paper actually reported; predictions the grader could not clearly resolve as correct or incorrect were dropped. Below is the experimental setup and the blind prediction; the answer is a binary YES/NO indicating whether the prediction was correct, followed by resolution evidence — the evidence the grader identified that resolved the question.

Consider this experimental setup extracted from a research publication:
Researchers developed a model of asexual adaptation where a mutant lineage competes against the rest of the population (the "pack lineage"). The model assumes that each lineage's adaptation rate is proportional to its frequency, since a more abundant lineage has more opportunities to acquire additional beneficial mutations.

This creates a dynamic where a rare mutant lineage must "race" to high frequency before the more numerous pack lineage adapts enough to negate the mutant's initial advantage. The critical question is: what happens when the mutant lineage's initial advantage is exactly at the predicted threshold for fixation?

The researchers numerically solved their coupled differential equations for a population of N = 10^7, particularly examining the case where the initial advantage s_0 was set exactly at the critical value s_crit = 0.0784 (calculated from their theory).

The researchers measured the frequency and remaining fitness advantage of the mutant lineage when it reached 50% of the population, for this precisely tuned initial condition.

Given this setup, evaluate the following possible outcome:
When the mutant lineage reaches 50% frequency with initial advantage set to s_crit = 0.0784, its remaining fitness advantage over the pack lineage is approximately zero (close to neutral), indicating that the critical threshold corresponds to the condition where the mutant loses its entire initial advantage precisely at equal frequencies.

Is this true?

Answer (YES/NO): YES